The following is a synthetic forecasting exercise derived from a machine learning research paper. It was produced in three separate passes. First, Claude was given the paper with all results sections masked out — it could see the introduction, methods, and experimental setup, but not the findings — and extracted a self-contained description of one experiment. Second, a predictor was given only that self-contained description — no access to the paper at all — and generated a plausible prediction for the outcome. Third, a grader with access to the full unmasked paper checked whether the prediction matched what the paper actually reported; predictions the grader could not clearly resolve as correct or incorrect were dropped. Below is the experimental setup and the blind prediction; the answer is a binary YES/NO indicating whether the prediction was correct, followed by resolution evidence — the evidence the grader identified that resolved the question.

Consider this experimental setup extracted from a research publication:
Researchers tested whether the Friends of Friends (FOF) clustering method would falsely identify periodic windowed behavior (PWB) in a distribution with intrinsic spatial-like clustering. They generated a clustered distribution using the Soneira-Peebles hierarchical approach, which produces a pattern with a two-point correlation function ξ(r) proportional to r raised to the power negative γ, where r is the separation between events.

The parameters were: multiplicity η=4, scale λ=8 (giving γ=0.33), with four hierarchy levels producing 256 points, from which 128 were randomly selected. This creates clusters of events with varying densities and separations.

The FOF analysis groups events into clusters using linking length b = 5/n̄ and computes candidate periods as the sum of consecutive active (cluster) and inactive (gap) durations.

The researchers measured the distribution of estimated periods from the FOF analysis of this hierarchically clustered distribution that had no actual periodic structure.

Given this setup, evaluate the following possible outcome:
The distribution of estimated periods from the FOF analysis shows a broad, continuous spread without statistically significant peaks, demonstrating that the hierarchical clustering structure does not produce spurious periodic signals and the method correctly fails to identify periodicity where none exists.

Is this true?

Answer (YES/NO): YES